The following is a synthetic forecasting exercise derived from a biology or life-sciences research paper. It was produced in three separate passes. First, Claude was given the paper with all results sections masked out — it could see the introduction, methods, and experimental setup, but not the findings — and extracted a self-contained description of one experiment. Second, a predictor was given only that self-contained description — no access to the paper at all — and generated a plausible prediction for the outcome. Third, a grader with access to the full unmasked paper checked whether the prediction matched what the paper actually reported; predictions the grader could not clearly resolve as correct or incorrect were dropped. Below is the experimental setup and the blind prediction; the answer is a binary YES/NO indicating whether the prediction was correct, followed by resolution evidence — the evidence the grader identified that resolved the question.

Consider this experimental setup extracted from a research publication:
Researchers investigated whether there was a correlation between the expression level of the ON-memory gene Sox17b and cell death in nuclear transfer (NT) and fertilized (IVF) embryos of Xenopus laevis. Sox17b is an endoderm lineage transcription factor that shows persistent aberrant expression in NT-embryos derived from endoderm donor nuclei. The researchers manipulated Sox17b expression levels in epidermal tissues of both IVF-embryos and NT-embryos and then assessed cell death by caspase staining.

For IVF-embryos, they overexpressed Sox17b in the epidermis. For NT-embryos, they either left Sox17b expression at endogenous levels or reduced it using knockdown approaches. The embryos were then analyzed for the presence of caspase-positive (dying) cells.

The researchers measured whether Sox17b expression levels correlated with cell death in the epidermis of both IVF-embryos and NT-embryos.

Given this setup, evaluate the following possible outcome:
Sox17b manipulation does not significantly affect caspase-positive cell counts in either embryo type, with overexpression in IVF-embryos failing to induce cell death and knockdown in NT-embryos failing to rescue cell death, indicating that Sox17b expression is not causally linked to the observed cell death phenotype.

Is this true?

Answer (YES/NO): NO